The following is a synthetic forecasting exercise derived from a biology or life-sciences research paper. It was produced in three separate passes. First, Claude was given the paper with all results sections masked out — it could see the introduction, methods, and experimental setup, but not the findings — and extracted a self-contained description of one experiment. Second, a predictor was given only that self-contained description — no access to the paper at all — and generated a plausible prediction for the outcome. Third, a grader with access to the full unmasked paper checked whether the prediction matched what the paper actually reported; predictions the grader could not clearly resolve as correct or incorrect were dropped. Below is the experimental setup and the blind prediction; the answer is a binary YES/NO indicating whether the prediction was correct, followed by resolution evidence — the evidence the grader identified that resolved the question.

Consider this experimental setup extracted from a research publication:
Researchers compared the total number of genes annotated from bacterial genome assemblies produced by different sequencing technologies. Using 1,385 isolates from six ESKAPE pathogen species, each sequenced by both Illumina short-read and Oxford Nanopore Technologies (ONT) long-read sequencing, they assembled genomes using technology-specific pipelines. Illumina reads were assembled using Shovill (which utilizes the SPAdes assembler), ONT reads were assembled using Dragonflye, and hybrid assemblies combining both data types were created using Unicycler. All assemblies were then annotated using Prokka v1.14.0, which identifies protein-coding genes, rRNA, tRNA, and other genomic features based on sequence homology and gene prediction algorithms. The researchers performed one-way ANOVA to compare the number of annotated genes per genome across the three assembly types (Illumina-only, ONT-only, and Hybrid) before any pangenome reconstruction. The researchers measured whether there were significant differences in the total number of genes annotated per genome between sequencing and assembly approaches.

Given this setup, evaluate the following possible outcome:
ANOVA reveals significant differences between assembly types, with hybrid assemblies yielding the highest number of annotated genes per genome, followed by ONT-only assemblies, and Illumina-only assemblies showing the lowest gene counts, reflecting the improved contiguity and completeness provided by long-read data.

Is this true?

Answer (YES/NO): NO